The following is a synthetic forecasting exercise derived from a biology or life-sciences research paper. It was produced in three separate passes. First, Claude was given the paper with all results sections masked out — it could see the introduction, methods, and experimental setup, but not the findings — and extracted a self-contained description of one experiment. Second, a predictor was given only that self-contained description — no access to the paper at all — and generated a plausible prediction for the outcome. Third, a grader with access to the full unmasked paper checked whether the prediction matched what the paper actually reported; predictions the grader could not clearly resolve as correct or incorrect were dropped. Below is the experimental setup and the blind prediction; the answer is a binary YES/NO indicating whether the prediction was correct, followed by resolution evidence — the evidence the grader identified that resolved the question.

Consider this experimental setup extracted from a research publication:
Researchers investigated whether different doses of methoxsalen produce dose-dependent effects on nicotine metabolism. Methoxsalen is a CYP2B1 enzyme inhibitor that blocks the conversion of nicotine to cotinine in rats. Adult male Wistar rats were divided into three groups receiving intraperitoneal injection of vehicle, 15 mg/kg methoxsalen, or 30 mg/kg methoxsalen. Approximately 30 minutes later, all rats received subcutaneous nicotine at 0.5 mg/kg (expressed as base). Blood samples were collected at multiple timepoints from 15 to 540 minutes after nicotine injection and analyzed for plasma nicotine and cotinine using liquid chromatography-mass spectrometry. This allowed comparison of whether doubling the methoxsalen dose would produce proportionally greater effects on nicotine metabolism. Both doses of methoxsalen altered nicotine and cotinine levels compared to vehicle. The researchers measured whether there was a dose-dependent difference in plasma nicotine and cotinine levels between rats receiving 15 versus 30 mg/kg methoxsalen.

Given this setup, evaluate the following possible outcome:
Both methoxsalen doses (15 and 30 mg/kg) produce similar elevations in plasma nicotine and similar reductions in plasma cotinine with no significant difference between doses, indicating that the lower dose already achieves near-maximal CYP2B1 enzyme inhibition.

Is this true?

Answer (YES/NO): YES